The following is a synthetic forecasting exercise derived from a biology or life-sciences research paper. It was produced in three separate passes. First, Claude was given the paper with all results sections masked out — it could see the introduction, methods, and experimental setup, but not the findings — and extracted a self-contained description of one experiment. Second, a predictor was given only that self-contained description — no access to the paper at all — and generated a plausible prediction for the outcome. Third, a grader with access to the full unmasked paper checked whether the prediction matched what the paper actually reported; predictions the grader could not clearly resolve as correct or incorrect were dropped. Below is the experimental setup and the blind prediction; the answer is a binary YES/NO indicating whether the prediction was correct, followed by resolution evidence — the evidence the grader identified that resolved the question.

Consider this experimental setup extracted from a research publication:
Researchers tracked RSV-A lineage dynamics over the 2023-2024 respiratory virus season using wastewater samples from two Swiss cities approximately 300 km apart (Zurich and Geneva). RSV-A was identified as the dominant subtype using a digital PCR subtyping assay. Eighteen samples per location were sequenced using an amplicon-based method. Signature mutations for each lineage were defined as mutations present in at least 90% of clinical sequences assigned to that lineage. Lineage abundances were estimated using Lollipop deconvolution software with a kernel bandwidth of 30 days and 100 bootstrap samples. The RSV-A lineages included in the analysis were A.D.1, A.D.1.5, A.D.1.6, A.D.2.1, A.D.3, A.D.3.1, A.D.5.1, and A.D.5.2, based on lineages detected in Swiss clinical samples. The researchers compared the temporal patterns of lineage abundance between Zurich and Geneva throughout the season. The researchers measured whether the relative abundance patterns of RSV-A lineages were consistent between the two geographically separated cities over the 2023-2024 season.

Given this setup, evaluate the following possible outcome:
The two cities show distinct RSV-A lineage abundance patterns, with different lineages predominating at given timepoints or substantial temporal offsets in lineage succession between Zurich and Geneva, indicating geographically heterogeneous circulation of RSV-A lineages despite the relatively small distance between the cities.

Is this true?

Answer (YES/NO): YES